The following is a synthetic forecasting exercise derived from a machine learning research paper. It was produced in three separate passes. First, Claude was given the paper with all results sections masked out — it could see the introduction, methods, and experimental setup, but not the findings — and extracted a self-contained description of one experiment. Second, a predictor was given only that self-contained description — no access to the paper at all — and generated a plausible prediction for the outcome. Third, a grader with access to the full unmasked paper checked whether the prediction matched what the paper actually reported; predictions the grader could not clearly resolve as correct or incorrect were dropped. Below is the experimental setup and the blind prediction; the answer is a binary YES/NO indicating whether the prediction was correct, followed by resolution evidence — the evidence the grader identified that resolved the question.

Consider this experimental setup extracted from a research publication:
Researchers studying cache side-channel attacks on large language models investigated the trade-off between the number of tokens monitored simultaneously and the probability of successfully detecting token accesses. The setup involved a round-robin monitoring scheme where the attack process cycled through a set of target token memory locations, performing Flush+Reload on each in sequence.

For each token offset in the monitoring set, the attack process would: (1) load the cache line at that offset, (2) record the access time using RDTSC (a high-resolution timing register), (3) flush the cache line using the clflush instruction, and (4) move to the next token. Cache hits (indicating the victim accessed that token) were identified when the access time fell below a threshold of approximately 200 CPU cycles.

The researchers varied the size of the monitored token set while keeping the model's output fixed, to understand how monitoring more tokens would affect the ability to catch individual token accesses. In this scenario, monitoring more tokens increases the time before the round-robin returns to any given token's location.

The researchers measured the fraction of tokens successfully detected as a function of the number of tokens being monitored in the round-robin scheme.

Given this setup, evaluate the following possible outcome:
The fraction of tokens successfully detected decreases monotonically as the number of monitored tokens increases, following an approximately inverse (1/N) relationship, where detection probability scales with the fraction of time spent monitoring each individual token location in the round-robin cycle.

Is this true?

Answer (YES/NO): NO